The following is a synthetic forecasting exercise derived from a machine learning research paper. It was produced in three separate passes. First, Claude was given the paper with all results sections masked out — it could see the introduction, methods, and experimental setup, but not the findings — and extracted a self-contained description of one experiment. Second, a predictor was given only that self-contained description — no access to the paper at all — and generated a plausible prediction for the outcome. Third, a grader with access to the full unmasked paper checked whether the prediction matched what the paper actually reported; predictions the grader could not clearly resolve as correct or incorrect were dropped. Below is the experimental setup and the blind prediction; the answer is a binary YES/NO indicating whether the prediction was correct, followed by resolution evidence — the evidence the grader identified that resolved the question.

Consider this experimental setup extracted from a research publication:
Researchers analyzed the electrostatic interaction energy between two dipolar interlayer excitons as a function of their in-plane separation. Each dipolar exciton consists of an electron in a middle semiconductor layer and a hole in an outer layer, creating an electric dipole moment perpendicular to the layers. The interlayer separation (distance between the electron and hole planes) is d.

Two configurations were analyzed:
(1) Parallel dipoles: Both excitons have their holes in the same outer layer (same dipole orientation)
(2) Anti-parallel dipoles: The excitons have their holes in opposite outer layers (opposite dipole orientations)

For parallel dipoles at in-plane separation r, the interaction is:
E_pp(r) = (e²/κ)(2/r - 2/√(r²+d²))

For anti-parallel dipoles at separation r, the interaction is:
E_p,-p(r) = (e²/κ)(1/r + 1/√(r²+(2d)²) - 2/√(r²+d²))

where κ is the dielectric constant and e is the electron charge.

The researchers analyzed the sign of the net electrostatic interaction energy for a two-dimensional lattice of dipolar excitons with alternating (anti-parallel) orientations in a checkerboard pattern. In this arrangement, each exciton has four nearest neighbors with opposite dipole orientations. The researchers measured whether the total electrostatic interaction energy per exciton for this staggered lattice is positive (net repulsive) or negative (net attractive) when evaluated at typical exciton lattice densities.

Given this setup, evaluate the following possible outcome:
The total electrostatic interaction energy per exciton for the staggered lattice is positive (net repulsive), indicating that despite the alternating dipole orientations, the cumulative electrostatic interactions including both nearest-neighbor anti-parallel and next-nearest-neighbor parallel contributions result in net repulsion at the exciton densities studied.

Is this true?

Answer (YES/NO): NO